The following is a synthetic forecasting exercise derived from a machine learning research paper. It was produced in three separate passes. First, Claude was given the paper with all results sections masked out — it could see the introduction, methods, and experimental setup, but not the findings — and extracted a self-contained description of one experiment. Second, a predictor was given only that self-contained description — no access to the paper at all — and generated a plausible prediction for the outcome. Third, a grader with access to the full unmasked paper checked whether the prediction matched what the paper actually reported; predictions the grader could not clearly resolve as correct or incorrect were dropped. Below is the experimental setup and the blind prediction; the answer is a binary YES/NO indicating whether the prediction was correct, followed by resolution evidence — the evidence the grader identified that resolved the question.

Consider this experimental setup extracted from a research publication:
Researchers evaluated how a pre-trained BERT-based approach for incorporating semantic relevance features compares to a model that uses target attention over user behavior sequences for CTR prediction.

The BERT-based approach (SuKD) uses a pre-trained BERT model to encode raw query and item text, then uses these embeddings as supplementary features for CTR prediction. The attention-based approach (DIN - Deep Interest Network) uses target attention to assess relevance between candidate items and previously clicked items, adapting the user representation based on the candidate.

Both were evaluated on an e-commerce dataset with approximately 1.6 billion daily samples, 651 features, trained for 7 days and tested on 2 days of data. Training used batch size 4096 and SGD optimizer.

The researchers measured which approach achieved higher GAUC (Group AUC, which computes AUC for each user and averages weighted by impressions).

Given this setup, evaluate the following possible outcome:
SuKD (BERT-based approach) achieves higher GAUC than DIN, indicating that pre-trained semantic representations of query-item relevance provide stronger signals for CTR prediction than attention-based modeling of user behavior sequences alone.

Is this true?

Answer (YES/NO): NO